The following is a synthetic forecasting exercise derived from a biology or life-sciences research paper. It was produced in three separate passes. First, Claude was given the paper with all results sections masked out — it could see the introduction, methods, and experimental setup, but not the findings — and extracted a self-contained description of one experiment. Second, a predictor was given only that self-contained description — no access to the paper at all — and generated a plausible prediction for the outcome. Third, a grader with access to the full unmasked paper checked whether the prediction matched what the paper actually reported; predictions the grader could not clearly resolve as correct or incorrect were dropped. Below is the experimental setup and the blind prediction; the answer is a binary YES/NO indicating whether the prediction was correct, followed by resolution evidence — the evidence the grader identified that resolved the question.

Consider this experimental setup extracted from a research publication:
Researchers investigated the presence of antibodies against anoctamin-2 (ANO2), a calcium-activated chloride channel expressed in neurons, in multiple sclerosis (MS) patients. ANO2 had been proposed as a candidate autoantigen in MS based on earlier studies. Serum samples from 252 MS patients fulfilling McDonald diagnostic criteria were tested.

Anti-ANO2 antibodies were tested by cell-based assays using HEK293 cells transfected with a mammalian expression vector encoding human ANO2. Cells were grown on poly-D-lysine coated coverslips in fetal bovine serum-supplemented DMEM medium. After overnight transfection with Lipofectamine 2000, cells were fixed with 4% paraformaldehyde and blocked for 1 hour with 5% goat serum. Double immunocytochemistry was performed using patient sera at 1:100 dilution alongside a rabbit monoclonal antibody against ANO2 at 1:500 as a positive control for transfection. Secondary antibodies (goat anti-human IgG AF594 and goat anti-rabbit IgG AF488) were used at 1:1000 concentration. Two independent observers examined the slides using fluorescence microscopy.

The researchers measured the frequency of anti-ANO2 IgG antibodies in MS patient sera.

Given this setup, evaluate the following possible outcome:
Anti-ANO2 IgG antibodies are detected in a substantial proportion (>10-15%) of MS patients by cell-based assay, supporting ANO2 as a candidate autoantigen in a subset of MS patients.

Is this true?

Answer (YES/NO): NO